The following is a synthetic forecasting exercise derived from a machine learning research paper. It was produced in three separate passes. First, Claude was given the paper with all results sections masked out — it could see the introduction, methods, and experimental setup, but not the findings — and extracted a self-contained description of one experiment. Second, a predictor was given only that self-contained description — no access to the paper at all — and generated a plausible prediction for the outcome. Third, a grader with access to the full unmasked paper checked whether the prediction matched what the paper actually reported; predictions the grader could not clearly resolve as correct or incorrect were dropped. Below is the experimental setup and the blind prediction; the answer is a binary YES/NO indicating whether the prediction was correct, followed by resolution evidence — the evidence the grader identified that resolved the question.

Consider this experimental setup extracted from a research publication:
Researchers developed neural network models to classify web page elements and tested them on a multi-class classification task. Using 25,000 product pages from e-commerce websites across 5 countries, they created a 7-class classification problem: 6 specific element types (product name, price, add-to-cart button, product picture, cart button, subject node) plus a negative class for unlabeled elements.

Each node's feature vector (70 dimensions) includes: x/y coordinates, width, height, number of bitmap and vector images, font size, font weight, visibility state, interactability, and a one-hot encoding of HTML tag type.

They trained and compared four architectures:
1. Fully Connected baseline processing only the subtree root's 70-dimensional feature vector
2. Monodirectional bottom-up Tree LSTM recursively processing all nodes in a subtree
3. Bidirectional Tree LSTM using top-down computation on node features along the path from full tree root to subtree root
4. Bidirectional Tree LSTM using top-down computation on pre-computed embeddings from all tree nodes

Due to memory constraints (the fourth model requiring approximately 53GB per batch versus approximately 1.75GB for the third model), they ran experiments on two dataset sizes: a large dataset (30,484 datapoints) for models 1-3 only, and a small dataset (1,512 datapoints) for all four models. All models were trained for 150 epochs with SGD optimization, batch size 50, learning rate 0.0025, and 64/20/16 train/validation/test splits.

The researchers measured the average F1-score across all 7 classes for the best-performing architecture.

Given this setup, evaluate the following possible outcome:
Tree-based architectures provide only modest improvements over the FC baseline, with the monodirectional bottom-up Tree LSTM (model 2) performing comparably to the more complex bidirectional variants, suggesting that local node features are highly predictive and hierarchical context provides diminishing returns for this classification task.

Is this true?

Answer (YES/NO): NO